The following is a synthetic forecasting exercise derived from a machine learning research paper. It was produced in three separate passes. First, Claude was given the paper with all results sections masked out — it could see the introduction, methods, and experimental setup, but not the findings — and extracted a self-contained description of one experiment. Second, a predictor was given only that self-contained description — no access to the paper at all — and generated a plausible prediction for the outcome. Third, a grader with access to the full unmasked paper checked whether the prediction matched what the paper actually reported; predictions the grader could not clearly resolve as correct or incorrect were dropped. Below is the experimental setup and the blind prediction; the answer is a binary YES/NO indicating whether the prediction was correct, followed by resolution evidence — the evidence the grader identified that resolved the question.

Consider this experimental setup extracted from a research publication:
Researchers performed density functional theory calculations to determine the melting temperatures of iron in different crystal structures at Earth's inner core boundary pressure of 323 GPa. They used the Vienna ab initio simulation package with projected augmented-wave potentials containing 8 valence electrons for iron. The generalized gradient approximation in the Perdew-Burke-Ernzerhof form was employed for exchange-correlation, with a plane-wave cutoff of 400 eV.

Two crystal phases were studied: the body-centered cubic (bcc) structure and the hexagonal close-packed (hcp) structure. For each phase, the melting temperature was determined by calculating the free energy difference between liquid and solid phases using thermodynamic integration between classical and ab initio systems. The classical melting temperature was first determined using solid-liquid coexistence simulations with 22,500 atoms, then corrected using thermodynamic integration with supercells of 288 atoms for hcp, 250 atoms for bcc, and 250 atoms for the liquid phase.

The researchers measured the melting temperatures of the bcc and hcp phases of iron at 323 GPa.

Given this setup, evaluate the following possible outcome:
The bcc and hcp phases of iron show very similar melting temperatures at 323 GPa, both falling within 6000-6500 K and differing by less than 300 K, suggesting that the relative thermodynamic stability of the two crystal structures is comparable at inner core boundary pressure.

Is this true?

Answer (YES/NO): NO